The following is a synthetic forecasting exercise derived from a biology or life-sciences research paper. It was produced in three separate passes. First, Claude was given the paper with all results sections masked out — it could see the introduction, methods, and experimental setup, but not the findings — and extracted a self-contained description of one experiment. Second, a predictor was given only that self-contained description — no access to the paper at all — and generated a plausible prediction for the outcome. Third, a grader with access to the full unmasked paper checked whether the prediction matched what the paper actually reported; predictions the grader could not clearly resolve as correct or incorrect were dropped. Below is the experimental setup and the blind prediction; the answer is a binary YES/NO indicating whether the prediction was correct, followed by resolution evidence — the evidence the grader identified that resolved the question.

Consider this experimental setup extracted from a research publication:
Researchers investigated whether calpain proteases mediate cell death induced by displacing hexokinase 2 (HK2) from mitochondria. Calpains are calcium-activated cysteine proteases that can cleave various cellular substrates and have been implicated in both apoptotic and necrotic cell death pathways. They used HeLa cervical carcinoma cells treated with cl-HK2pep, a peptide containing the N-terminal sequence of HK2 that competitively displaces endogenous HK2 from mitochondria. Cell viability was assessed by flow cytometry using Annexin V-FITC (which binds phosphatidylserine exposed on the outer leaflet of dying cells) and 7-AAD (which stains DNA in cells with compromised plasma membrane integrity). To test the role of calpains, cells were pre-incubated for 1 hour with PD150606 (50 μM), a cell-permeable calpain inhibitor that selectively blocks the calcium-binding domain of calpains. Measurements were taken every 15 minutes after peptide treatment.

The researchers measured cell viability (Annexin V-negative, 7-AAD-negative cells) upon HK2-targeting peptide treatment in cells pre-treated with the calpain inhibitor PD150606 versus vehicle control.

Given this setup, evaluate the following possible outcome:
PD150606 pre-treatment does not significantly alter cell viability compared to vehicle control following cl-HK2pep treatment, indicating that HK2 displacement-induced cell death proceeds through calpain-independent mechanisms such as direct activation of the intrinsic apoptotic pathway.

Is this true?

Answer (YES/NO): NO